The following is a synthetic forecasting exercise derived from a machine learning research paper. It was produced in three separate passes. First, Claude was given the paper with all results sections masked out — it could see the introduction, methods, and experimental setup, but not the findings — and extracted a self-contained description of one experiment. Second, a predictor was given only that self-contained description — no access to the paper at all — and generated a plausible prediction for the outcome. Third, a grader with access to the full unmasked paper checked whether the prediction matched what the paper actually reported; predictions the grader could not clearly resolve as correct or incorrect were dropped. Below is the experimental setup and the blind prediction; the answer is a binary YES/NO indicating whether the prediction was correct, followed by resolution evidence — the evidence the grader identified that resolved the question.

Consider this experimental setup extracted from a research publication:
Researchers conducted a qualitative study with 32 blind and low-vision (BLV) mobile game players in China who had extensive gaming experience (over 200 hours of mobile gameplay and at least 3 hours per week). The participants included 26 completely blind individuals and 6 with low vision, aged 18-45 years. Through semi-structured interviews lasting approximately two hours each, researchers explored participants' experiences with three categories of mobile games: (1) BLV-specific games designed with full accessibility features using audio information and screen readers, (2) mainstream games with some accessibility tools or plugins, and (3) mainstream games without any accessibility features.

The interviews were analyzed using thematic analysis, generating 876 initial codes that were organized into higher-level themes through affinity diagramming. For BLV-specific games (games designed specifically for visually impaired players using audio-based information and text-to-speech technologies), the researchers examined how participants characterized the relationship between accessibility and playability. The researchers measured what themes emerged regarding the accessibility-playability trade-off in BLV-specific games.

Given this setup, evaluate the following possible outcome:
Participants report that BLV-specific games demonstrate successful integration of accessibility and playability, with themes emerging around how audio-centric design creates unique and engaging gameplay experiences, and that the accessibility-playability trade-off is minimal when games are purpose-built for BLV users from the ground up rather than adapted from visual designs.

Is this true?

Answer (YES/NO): NO